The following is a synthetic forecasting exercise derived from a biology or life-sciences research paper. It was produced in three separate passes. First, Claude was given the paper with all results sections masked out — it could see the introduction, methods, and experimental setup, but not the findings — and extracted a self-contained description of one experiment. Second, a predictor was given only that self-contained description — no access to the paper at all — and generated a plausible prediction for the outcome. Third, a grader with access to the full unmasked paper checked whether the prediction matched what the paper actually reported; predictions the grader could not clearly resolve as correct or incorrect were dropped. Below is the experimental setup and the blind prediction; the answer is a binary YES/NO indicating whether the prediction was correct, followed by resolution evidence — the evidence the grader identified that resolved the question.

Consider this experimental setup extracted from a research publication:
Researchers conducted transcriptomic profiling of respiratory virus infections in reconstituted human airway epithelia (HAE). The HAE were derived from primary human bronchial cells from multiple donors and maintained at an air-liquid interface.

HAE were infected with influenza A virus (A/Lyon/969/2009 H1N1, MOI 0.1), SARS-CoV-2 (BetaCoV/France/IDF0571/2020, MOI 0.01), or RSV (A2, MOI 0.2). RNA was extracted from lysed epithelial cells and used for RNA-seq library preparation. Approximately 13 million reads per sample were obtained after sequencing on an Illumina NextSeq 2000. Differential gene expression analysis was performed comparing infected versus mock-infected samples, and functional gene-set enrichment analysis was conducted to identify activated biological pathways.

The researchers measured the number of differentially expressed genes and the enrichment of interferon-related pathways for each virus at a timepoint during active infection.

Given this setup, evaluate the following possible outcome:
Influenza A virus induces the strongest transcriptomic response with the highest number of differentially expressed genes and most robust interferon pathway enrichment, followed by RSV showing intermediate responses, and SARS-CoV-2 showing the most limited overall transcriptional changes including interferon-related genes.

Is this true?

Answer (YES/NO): NO